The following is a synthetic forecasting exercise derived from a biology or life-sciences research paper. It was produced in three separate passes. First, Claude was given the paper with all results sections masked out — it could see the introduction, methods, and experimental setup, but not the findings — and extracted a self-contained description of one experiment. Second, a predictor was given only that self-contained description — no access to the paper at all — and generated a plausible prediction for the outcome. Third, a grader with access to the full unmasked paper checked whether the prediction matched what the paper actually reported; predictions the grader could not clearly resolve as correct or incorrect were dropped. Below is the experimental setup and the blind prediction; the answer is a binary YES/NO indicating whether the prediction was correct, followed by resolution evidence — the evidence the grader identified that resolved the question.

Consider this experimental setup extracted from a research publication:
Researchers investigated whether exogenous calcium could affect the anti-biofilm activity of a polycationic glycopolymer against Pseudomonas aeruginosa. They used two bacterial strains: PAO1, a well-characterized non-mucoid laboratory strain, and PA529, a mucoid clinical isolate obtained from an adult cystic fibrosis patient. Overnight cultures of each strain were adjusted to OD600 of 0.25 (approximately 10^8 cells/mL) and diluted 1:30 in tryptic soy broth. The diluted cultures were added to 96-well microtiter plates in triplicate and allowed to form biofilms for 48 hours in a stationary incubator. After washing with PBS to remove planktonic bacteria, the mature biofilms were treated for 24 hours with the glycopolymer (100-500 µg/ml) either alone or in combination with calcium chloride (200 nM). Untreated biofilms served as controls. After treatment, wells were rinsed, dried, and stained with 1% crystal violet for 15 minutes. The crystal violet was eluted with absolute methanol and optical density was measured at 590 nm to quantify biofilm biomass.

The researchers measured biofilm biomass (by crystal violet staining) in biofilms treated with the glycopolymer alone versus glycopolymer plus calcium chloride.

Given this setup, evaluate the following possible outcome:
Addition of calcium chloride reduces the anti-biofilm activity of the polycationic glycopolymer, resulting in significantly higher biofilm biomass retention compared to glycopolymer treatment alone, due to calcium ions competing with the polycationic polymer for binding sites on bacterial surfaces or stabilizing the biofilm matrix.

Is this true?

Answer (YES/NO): YES